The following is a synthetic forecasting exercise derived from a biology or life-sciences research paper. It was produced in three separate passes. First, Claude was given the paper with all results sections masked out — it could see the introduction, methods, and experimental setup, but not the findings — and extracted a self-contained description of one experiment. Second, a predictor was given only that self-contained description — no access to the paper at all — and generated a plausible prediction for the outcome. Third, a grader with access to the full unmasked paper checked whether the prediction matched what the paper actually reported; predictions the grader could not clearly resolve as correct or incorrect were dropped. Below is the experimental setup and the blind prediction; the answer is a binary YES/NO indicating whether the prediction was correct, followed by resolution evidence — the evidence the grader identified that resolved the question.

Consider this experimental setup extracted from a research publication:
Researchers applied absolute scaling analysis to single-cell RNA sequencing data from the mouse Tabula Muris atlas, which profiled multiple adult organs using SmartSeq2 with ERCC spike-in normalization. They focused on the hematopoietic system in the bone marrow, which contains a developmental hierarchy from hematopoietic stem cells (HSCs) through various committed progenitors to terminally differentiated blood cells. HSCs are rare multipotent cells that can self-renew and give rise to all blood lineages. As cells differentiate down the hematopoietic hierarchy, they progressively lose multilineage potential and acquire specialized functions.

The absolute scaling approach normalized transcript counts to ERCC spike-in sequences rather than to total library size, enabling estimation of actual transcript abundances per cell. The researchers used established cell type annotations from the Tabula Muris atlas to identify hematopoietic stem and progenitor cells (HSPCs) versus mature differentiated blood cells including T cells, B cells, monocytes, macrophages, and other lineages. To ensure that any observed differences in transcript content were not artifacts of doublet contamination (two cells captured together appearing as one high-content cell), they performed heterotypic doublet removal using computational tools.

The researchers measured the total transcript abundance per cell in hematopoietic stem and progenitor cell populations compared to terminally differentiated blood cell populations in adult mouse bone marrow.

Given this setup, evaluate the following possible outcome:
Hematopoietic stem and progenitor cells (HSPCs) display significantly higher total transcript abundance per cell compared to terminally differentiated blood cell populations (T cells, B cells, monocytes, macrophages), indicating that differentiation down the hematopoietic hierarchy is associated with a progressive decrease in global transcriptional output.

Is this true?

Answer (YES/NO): YES